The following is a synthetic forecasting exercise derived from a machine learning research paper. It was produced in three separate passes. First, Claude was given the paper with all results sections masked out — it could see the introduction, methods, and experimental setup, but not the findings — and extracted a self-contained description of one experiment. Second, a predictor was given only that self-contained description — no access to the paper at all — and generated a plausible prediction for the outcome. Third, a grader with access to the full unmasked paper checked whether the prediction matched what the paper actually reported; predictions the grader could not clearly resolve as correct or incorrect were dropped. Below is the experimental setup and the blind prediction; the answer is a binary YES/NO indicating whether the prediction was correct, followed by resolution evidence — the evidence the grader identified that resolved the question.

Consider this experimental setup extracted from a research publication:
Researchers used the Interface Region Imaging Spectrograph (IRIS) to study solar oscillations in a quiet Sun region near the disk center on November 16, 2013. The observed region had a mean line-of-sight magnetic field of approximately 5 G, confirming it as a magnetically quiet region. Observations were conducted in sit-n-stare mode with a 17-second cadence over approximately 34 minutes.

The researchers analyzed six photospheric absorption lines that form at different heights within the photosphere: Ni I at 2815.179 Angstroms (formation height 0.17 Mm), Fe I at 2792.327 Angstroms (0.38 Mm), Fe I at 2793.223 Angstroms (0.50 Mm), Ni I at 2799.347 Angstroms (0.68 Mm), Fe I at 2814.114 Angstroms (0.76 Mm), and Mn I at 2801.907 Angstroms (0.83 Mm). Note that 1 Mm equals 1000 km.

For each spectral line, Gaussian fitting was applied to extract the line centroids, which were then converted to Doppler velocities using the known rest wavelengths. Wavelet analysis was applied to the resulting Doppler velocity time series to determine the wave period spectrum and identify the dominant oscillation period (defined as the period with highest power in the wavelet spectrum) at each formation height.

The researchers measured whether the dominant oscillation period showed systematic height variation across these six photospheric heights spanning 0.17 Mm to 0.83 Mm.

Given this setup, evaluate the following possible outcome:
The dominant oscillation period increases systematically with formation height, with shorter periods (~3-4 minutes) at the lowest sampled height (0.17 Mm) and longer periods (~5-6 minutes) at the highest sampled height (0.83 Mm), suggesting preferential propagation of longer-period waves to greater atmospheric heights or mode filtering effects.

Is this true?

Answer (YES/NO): NO